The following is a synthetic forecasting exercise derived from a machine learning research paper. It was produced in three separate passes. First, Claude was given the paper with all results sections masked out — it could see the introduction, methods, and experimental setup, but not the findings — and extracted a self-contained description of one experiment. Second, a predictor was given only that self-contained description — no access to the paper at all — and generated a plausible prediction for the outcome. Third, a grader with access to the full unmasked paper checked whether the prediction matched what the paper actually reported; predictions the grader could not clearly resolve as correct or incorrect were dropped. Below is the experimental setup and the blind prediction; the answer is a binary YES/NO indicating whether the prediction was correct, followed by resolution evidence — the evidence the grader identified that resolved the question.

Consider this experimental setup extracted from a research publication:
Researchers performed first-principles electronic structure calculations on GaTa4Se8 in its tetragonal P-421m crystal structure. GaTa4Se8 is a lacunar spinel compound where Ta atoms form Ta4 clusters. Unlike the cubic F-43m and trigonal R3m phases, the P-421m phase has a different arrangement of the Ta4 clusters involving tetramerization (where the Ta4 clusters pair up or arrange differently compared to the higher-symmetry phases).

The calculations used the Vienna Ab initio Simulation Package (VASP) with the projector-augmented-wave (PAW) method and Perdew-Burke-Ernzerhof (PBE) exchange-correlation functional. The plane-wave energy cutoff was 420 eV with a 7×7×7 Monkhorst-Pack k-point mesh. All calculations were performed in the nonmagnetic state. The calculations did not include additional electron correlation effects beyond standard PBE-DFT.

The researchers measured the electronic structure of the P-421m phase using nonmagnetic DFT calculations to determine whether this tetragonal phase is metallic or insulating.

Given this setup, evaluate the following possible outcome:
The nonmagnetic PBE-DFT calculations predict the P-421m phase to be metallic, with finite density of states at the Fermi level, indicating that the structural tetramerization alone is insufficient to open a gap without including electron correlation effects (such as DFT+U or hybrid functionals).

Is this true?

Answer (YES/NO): NO